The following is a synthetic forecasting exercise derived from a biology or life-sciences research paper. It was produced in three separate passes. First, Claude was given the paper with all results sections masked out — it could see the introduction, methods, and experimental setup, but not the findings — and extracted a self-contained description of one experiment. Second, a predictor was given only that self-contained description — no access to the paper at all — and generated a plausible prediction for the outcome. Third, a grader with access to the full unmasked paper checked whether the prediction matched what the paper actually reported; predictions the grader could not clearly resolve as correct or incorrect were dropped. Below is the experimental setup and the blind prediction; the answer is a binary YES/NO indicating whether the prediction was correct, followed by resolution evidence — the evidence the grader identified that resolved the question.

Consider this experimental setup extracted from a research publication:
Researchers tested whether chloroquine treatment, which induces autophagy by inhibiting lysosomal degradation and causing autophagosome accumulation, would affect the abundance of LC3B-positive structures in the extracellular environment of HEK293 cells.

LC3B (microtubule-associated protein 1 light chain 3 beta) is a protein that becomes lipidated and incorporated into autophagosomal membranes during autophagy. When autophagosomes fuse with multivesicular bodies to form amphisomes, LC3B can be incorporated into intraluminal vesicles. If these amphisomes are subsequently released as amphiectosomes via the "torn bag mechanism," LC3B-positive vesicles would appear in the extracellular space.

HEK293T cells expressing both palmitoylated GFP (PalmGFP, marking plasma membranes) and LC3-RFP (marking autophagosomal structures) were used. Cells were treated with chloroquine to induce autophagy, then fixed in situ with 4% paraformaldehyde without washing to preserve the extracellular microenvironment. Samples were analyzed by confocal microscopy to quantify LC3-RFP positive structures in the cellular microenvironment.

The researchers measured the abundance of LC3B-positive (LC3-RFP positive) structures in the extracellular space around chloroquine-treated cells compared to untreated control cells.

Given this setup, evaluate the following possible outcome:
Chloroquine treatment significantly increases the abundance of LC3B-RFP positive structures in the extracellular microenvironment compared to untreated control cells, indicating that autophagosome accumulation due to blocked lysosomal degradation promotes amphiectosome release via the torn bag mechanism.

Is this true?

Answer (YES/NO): YES